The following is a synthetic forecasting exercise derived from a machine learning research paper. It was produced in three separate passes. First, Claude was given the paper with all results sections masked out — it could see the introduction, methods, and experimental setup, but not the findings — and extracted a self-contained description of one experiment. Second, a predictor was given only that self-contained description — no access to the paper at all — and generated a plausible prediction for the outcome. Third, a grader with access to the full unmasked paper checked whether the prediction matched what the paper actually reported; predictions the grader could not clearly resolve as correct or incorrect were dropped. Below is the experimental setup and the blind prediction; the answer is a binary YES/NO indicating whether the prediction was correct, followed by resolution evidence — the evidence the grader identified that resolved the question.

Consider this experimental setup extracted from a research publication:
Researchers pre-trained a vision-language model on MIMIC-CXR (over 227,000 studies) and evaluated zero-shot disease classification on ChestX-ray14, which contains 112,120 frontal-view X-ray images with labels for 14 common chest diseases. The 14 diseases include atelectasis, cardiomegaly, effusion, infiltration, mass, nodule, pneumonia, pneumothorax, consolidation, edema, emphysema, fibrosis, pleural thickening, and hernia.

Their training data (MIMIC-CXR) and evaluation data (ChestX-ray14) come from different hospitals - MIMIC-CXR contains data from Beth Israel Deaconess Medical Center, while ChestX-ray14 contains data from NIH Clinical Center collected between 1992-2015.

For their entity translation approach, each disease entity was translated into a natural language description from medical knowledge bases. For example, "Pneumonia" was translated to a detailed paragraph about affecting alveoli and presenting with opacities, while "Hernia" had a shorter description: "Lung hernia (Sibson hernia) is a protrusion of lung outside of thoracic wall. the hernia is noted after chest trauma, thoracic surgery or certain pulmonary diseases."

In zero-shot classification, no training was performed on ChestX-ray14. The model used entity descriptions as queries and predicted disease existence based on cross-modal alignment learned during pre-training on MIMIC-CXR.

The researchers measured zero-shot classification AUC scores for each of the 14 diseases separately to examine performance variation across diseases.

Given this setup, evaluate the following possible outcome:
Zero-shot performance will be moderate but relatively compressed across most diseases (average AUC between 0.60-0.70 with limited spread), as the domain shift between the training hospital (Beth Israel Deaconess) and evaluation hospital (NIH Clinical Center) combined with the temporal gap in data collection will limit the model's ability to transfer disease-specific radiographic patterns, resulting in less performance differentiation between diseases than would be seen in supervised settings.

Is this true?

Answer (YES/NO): NO